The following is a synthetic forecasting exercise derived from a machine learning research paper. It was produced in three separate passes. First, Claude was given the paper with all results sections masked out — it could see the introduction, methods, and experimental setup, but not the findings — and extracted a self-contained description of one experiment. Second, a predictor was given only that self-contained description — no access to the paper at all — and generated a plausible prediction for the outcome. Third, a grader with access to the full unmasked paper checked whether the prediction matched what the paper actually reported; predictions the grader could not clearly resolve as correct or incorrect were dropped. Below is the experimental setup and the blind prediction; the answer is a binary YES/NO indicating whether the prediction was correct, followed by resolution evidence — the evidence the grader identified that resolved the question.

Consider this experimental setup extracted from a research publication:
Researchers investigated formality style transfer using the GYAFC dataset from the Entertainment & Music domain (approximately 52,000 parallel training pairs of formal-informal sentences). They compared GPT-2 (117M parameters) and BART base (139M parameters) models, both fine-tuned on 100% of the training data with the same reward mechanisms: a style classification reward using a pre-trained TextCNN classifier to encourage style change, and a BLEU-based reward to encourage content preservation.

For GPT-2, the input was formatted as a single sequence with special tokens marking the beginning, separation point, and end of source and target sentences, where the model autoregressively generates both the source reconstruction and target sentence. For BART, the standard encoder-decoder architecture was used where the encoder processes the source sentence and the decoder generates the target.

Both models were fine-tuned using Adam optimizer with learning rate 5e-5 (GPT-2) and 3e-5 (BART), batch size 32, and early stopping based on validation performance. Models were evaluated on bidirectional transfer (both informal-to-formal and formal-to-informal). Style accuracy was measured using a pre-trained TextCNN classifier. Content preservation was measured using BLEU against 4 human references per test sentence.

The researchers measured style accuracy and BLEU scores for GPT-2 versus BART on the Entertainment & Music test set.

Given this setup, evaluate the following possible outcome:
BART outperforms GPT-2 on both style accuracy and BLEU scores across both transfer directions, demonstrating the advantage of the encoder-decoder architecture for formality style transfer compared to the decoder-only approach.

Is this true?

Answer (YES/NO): NO